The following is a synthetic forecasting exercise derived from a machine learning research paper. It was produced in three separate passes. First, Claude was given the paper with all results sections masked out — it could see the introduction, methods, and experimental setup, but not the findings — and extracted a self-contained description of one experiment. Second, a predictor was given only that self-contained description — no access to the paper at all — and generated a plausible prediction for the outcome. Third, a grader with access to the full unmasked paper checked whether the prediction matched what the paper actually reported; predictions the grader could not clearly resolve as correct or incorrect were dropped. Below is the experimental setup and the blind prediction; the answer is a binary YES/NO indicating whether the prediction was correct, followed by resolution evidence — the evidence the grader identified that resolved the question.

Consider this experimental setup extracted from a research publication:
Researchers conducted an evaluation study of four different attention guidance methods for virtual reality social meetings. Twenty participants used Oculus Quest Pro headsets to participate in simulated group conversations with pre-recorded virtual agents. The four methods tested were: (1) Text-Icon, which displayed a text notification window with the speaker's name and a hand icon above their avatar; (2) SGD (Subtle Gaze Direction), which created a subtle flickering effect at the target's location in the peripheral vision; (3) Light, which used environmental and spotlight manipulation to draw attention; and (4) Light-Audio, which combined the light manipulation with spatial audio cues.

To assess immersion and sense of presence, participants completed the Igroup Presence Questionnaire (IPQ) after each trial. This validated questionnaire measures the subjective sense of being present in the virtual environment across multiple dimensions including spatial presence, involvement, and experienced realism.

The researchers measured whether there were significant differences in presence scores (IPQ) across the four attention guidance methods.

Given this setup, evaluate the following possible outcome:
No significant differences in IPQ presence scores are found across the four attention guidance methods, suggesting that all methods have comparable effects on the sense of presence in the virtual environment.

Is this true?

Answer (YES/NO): YES